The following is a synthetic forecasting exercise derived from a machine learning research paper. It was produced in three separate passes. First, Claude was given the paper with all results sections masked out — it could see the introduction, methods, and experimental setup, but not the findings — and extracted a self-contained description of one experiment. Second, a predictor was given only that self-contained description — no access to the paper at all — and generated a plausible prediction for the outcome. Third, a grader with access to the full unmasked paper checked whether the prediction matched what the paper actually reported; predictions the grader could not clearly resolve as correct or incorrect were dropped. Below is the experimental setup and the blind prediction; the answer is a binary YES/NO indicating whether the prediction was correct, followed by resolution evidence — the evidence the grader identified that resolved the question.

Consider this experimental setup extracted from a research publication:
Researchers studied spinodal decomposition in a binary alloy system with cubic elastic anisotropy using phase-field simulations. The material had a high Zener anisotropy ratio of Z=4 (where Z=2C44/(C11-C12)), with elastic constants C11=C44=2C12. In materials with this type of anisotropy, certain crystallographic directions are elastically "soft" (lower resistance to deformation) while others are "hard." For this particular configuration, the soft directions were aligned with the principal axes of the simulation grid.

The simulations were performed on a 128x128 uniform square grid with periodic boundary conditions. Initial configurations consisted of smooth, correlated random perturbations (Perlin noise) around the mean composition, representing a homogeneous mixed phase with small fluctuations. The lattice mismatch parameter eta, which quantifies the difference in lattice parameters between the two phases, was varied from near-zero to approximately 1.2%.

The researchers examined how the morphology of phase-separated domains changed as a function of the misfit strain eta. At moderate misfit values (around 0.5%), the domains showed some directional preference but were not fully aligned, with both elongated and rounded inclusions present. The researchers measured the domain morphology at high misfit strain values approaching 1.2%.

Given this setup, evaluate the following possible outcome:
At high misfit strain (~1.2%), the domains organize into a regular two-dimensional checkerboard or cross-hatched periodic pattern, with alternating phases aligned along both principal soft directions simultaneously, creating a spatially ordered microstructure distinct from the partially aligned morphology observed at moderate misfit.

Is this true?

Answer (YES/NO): NO